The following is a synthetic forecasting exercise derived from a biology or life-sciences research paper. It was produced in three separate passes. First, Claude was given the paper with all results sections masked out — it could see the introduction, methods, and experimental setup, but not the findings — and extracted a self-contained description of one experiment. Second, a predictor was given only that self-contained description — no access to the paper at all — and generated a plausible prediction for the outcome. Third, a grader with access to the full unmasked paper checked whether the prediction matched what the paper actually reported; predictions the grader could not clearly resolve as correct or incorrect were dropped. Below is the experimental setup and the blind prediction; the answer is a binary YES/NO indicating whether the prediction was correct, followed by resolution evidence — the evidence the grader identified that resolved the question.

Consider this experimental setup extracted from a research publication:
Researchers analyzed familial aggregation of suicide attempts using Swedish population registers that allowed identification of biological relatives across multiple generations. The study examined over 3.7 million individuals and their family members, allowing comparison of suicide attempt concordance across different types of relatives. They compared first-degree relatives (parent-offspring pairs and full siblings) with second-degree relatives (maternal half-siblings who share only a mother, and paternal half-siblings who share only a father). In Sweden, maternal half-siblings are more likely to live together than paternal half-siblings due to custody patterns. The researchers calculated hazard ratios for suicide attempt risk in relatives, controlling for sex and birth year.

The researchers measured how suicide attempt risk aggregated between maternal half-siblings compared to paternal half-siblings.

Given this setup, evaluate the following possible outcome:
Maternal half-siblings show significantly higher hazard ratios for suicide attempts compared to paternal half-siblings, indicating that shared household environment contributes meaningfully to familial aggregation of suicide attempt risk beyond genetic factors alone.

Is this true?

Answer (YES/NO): YES